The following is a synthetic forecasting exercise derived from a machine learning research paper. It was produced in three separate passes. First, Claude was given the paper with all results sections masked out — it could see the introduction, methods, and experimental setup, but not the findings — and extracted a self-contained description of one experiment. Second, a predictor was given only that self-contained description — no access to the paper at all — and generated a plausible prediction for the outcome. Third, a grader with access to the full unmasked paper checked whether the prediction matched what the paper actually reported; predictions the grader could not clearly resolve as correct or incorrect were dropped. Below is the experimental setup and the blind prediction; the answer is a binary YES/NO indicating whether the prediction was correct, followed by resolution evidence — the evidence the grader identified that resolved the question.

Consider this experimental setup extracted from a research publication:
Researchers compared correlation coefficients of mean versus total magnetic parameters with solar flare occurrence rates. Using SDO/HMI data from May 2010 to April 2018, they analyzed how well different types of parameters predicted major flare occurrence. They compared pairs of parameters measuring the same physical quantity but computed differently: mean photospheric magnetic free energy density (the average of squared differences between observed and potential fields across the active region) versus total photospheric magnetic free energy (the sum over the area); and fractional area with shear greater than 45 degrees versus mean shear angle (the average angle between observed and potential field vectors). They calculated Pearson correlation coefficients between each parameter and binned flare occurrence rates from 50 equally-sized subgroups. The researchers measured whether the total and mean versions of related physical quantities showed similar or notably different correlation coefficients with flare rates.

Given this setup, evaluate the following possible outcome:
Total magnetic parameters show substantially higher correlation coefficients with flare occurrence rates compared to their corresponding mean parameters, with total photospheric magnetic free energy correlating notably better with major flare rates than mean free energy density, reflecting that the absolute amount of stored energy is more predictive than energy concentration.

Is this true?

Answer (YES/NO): NO